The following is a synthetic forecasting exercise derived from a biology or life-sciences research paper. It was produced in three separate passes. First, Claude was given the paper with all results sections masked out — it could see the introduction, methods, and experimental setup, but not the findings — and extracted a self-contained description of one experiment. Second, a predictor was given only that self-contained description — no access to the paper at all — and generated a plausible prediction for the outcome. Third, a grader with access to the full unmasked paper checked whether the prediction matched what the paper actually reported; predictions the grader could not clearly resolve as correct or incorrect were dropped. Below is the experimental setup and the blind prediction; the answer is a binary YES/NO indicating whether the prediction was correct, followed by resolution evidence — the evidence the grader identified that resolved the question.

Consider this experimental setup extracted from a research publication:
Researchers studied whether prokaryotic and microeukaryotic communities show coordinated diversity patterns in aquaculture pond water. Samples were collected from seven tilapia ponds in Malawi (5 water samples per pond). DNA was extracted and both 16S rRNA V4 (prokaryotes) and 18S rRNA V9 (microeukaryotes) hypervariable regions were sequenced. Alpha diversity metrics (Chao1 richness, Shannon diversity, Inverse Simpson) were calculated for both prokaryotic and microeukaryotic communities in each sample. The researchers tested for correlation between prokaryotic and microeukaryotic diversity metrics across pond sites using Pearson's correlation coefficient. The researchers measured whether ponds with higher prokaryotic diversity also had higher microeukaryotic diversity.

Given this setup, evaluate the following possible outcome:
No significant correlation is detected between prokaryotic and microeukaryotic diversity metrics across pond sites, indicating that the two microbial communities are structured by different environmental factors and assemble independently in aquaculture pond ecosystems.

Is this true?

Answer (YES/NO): YES